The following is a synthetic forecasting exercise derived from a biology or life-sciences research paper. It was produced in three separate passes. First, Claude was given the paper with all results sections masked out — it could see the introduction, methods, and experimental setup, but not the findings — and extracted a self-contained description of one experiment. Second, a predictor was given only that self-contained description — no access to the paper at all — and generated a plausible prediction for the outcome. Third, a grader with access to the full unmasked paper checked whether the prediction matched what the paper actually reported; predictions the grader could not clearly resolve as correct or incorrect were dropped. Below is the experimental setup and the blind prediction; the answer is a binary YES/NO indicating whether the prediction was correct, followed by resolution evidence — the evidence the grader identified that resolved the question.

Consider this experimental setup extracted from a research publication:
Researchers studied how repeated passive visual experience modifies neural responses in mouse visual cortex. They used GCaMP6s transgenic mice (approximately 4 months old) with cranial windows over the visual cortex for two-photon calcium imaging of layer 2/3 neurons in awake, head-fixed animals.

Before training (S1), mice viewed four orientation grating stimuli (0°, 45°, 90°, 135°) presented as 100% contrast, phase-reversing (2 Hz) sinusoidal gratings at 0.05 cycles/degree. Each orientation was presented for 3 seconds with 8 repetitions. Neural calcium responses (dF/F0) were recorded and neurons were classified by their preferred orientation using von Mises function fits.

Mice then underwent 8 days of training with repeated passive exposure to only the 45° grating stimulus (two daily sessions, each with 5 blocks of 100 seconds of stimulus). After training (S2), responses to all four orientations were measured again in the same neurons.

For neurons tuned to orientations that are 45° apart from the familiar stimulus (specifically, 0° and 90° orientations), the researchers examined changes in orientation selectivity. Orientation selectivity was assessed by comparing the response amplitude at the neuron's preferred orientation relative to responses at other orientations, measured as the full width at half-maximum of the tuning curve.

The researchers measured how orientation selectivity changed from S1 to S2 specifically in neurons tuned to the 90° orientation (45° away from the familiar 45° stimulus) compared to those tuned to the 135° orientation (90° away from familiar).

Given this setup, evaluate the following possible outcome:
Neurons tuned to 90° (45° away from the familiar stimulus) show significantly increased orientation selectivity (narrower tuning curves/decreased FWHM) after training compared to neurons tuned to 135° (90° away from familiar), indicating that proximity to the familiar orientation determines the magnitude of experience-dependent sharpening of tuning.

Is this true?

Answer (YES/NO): YES